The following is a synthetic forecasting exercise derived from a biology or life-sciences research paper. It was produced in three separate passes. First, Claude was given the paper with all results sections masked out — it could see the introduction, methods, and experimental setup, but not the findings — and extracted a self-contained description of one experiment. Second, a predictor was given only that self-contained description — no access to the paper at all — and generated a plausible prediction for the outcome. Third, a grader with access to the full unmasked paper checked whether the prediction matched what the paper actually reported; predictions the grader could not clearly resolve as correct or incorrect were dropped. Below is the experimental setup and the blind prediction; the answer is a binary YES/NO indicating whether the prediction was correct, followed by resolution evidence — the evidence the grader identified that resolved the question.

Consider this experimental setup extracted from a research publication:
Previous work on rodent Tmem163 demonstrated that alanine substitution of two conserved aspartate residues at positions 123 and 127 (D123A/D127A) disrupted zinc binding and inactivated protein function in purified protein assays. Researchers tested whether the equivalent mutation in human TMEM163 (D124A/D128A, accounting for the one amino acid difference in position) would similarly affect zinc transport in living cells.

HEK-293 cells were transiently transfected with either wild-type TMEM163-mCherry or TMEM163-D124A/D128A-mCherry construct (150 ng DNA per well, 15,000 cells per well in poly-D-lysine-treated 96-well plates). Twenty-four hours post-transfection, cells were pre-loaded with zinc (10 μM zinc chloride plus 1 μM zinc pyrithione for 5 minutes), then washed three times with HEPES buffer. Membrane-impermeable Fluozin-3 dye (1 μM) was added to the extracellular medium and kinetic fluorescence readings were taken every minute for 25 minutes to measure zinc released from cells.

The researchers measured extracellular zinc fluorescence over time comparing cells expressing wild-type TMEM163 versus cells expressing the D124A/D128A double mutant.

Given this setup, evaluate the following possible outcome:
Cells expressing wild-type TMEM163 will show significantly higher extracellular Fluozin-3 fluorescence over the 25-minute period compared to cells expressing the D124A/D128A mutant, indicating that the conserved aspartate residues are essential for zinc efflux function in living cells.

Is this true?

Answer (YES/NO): YES